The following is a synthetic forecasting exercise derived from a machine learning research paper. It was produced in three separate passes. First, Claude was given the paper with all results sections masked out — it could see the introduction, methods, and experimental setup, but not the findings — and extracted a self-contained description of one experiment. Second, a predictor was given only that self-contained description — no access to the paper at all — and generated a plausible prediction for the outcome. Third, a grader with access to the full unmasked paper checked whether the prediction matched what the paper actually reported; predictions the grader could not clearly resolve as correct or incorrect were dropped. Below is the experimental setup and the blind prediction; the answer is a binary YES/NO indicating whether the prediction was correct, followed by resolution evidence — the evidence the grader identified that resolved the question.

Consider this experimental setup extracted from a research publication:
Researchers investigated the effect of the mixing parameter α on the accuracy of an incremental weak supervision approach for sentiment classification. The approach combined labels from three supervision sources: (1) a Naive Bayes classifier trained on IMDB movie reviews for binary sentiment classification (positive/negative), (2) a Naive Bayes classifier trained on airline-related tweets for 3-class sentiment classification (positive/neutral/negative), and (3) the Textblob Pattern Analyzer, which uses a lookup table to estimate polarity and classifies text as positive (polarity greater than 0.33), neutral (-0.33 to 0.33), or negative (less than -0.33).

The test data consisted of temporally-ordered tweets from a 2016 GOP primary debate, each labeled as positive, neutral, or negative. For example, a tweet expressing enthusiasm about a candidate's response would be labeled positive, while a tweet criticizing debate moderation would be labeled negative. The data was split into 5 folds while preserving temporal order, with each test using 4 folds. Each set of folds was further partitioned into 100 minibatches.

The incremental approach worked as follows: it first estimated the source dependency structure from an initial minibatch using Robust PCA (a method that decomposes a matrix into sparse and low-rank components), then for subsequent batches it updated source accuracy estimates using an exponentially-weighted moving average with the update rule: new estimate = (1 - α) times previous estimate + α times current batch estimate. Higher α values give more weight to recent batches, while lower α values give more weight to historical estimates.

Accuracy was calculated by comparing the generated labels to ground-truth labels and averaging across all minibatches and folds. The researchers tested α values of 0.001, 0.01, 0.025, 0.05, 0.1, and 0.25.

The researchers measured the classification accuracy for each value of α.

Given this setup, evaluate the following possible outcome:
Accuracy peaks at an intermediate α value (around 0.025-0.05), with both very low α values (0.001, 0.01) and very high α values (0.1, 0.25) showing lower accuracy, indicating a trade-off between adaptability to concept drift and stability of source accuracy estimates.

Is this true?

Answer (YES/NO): YES